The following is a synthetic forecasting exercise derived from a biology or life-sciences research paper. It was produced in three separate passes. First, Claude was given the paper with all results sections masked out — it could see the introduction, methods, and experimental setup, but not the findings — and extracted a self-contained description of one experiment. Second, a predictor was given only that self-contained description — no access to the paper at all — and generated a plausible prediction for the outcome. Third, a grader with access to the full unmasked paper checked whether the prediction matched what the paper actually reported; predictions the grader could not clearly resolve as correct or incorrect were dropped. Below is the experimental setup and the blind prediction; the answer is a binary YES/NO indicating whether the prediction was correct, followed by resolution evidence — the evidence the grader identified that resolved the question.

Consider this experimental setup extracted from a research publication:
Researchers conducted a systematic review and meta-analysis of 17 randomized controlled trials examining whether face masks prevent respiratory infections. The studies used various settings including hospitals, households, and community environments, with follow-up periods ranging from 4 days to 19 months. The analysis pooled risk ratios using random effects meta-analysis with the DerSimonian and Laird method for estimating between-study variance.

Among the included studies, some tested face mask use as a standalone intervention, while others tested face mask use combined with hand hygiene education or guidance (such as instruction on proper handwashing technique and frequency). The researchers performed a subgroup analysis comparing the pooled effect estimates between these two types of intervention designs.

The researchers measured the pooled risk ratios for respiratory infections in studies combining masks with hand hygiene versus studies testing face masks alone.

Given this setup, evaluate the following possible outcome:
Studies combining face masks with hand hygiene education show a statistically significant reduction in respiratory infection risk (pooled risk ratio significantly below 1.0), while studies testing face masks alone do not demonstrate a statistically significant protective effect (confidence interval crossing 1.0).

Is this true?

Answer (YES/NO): YES